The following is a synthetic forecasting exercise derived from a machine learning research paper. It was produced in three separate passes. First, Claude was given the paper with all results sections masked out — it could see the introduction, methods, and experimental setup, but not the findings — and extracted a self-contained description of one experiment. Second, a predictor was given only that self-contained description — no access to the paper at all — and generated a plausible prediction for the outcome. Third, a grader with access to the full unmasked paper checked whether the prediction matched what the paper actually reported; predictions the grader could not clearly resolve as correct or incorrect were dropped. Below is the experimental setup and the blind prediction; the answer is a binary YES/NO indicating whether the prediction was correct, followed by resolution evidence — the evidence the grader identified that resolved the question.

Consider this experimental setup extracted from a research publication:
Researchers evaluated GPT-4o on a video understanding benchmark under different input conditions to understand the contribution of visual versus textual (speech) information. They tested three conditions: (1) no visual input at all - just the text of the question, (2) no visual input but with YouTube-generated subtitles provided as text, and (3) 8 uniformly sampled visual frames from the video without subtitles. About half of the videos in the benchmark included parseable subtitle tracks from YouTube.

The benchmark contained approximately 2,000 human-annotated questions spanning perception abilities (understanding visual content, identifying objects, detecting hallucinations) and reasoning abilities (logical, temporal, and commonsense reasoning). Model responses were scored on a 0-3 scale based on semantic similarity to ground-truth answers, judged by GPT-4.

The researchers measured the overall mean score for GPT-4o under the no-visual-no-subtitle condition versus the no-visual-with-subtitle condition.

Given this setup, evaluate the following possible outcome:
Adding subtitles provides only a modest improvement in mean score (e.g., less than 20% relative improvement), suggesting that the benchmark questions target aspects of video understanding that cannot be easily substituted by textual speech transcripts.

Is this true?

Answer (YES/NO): NO